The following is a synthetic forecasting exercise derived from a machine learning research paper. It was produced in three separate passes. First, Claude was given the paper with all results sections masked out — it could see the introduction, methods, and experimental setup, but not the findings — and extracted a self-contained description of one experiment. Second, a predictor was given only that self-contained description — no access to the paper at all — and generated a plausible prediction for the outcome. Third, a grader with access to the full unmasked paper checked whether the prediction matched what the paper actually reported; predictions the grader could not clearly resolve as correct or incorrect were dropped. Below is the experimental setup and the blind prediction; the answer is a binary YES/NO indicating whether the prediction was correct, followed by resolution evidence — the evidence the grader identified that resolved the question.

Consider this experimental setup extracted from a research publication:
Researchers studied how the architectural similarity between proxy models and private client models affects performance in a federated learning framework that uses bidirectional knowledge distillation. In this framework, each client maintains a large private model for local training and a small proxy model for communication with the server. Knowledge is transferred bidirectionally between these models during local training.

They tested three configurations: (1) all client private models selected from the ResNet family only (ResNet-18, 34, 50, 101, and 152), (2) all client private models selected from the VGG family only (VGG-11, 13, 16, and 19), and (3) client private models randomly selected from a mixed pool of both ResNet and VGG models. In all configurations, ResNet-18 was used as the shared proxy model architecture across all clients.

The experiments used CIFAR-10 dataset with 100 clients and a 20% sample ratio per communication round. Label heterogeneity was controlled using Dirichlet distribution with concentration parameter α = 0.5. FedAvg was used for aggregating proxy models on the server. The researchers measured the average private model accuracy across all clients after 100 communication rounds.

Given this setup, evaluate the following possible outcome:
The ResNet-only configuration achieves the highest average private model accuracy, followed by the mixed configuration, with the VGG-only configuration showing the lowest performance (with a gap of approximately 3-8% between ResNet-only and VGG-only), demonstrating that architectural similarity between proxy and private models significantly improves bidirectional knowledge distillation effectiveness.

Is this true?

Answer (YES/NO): YES